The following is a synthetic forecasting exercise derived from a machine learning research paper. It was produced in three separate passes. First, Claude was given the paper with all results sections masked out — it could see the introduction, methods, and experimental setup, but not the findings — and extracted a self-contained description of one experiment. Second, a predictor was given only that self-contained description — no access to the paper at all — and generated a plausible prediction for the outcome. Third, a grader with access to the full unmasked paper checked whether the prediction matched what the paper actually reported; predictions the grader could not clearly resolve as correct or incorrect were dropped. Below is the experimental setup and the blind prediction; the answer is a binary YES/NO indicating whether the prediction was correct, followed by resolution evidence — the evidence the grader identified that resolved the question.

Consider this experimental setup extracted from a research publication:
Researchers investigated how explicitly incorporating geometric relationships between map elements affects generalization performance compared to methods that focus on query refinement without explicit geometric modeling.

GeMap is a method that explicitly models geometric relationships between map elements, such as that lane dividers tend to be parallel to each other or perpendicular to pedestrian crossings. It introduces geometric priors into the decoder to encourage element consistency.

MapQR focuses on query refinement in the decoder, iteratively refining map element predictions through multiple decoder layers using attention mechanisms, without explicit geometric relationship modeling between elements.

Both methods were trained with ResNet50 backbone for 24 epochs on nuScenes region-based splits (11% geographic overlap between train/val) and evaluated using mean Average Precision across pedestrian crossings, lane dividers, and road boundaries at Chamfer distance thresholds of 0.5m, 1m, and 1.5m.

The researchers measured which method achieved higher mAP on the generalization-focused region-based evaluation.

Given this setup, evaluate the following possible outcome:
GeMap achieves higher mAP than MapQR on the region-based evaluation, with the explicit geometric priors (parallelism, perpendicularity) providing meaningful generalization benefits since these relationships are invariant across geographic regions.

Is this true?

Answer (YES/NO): YES